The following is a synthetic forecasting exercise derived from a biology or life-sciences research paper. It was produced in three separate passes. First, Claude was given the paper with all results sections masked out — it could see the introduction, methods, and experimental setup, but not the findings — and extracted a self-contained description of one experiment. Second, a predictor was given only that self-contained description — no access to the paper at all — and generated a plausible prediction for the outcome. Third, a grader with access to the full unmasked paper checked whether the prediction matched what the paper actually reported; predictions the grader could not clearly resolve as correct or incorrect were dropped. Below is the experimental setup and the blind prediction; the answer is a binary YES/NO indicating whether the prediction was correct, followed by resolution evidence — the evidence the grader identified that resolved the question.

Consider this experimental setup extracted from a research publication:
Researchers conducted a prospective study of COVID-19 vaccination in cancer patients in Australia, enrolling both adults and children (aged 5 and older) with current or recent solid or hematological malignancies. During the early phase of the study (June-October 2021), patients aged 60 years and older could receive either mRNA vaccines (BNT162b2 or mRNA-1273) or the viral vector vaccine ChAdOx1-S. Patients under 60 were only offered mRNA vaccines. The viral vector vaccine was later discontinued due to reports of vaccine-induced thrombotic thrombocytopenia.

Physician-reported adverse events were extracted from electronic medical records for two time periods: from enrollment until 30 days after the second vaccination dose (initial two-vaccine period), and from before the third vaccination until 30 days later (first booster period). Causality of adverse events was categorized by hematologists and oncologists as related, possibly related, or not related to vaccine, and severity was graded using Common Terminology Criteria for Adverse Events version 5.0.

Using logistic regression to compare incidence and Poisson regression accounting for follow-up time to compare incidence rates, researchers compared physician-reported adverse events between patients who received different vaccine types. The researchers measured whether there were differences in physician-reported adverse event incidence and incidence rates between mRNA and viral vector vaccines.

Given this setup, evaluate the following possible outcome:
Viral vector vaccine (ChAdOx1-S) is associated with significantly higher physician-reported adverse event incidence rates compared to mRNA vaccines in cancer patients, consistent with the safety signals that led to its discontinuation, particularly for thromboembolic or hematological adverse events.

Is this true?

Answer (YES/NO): NO